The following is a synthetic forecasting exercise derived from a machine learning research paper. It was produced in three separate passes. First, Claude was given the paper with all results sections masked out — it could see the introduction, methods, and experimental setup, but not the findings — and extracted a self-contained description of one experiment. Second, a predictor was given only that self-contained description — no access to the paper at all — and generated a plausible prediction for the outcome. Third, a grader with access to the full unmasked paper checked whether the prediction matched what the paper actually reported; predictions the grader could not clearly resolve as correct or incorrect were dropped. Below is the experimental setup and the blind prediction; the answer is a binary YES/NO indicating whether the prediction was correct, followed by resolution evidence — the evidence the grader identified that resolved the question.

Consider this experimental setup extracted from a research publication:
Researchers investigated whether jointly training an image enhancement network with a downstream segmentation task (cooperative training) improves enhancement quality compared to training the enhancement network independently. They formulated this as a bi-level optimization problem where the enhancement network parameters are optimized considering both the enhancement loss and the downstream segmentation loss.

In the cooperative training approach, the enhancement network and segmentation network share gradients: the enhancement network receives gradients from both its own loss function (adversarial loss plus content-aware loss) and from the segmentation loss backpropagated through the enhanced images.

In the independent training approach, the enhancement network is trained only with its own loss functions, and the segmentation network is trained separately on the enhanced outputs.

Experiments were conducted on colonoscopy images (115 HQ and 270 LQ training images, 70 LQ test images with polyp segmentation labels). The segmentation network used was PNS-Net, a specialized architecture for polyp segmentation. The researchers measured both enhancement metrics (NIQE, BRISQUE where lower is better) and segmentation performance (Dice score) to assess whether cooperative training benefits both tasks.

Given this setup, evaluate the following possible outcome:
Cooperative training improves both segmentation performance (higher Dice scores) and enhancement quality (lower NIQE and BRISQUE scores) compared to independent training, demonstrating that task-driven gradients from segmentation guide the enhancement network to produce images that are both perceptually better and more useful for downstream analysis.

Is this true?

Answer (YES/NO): YES